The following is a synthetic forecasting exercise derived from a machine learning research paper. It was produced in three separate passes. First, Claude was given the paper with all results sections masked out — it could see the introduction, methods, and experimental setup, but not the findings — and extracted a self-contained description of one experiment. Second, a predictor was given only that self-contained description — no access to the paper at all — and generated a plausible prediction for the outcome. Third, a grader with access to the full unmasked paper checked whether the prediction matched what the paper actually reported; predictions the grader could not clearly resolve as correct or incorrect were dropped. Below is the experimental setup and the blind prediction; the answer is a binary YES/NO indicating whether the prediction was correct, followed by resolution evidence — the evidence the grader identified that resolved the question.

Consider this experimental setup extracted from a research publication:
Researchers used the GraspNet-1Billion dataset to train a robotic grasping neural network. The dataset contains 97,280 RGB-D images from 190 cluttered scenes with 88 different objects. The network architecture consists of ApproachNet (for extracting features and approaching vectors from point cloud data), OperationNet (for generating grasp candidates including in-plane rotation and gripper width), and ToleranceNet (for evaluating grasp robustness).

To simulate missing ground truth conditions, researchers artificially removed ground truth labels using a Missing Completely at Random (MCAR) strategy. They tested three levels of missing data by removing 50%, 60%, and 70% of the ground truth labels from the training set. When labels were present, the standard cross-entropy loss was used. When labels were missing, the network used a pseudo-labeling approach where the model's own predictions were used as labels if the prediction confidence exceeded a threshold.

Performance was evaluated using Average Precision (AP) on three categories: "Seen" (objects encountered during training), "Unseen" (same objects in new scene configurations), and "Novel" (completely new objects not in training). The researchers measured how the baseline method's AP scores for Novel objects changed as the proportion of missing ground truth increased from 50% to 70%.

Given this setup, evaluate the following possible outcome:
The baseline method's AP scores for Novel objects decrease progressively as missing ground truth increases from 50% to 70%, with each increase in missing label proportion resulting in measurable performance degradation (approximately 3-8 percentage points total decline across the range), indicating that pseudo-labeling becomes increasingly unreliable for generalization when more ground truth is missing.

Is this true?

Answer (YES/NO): NO